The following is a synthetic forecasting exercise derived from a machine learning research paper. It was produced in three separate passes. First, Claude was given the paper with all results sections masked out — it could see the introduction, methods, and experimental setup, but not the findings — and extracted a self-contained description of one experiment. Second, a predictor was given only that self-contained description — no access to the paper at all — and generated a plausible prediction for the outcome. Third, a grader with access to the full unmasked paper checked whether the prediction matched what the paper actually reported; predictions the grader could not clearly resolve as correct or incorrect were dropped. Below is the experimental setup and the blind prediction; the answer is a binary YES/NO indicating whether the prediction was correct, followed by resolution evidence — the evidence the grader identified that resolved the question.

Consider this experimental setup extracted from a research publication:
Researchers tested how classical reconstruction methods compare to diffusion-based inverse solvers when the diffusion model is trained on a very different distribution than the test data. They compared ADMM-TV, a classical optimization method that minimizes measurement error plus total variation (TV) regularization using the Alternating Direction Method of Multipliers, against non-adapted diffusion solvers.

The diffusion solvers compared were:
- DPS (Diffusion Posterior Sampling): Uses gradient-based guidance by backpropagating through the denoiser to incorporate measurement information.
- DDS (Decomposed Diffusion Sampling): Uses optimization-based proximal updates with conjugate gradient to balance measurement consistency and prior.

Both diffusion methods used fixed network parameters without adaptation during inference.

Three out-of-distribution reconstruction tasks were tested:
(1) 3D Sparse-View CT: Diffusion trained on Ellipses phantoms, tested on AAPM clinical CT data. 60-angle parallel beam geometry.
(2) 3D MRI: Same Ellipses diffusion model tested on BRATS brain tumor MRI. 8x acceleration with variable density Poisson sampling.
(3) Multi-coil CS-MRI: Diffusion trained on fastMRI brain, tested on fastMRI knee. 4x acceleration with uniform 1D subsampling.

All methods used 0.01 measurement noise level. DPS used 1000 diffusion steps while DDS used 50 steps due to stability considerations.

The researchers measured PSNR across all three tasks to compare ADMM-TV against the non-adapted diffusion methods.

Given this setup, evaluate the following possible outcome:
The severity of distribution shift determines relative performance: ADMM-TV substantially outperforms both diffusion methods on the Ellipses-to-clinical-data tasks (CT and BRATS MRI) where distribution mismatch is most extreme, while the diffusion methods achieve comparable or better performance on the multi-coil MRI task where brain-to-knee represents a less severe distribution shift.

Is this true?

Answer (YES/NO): NO